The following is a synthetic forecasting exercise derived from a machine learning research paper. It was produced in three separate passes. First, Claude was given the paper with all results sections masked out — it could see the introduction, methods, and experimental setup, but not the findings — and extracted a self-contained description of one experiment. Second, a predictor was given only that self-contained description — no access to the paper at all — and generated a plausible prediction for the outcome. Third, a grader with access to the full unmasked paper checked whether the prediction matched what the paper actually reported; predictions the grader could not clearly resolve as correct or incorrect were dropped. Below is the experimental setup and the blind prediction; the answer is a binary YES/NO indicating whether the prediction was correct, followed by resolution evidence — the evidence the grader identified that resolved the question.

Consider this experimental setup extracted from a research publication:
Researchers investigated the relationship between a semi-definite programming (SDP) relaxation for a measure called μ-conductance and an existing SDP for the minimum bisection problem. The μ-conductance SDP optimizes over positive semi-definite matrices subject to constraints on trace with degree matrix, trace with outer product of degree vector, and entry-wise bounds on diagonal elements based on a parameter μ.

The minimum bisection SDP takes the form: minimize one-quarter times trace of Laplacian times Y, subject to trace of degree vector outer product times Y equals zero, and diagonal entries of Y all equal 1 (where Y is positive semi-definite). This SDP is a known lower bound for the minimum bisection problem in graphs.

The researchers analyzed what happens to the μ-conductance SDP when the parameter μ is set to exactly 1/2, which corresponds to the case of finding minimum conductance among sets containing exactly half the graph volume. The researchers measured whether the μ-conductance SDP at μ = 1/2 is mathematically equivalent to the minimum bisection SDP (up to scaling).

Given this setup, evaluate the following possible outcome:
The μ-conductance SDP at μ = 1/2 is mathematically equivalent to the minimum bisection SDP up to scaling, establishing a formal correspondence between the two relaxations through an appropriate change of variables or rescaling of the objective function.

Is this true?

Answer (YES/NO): YES